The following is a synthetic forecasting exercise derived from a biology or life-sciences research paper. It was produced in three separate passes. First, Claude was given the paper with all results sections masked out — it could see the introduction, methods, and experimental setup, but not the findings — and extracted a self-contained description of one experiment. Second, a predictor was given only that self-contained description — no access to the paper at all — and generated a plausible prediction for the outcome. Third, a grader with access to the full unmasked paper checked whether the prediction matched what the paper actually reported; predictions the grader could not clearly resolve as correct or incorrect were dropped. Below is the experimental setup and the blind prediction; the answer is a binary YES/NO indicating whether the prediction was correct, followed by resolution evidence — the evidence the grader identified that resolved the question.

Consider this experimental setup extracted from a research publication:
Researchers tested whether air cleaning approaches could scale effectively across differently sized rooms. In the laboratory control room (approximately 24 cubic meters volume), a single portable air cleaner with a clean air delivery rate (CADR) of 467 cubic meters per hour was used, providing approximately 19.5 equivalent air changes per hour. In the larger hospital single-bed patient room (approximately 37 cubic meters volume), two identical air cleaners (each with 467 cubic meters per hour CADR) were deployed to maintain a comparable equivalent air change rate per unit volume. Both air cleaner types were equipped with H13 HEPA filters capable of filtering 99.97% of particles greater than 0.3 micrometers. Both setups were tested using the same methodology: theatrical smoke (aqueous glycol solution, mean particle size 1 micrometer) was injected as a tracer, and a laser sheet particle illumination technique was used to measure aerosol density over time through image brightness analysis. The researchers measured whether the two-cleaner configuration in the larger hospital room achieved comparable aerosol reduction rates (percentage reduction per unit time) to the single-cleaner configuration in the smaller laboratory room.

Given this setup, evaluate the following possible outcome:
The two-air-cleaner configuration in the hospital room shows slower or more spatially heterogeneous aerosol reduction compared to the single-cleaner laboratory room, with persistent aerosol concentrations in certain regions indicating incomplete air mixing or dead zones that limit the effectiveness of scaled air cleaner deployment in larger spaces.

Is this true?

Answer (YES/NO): NO